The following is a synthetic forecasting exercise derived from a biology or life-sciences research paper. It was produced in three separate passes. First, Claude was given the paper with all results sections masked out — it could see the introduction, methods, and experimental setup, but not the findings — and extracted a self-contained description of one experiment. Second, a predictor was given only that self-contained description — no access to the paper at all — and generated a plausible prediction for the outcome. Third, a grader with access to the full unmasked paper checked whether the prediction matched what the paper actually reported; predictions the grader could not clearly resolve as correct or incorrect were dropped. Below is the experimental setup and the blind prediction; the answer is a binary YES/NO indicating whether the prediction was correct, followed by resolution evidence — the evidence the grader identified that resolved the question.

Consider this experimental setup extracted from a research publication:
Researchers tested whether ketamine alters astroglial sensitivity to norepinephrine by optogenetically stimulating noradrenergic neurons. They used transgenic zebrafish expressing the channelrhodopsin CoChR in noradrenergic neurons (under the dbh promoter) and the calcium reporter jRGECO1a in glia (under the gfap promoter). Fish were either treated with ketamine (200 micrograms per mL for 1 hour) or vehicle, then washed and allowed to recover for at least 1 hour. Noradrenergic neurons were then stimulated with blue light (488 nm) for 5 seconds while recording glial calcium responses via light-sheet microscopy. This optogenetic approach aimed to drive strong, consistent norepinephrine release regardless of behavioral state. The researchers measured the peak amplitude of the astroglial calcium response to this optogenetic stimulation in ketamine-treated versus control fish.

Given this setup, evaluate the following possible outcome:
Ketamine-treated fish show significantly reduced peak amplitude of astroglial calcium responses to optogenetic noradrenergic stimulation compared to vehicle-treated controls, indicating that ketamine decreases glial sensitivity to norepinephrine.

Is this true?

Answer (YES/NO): YES